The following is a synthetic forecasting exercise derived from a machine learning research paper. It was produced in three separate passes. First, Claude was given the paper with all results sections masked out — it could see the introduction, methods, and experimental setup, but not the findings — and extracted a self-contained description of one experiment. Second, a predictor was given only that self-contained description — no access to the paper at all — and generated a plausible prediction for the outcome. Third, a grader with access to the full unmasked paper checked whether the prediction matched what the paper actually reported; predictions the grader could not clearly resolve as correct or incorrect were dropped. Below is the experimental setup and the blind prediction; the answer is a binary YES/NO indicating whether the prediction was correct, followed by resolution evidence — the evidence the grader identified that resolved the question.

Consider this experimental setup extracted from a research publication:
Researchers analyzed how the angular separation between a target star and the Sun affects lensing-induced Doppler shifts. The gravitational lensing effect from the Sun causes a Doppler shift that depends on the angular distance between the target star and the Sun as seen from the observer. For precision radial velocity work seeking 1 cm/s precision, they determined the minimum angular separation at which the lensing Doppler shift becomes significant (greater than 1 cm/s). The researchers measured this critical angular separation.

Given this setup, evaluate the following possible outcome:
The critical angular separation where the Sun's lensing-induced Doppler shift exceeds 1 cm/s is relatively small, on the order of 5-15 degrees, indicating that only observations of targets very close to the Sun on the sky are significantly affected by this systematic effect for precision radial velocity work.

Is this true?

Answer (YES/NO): YES